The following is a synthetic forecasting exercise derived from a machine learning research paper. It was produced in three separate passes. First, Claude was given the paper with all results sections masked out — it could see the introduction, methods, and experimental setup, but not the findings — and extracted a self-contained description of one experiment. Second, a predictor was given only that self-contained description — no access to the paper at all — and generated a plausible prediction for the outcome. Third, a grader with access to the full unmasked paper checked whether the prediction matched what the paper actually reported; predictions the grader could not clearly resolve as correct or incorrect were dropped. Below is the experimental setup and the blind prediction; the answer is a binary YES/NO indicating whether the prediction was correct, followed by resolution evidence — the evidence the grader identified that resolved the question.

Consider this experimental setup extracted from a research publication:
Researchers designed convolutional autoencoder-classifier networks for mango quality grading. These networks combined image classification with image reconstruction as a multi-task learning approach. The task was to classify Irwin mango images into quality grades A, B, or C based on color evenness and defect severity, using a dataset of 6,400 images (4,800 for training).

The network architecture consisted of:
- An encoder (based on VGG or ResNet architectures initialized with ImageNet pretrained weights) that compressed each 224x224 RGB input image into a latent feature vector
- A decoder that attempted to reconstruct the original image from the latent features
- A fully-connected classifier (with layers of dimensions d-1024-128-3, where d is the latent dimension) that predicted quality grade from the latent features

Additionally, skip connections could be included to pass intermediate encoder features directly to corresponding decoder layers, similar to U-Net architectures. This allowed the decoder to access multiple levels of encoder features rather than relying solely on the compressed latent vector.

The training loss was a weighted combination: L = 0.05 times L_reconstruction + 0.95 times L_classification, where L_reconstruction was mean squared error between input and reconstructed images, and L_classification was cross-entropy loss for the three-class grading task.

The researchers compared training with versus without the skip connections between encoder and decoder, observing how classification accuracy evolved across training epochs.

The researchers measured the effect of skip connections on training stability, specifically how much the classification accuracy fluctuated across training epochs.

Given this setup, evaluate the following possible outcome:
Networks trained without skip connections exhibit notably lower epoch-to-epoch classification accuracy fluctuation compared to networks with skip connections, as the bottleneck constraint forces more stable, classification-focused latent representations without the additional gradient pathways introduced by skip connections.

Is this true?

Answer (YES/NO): NO